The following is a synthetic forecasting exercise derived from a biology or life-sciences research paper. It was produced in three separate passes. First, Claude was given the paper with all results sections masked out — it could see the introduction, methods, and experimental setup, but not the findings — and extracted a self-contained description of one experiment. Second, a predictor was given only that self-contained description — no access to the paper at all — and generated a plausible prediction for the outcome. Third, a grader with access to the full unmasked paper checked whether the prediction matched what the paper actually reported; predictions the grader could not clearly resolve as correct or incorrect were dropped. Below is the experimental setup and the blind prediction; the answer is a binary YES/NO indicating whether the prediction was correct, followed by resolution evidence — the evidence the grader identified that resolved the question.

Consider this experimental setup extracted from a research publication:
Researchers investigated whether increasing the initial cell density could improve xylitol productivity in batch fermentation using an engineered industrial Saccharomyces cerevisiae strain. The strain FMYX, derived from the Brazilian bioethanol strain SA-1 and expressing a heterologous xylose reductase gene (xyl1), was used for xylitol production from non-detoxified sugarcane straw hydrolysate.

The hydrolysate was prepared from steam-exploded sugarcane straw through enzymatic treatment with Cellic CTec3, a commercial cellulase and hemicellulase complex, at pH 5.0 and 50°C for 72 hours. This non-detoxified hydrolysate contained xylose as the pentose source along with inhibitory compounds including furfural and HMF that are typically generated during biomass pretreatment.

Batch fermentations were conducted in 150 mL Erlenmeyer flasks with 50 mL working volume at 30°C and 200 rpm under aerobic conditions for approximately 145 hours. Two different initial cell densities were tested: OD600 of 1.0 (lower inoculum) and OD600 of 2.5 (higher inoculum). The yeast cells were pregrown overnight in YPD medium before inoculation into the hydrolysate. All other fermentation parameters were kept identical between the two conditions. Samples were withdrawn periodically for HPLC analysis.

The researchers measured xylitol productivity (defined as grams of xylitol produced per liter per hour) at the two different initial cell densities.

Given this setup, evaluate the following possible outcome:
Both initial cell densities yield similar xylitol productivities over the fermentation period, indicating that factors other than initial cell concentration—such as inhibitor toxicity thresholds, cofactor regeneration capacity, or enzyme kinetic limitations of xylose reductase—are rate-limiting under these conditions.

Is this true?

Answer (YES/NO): NO